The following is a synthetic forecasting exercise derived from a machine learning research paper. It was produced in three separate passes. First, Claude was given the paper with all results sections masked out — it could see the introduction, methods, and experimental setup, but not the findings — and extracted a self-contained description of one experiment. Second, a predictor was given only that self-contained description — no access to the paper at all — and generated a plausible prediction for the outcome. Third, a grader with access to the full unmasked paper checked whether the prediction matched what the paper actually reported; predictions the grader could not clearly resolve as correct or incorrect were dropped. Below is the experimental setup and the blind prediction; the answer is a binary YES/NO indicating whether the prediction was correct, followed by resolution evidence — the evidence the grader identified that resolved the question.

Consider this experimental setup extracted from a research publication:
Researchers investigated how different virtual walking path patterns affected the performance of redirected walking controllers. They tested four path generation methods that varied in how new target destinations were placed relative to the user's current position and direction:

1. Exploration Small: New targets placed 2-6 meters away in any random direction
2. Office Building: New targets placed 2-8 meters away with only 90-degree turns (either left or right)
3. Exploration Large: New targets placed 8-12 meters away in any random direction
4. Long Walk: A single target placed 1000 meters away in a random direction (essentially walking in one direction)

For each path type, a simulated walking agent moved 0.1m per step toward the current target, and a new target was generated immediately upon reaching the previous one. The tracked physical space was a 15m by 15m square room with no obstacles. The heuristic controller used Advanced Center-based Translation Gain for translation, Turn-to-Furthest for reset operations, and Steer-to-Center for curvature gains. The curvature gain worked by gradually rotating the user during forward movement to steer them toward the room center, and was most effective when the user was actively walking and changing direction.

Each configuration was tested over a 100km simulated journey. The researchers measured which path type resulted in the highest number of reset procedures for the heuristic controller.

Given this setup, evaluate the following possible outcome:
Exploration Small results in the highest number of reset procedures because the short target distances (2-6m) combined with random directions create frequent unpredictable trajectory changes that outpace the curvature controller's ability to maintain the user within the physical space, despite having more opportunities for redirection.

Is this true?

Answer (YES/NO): NO